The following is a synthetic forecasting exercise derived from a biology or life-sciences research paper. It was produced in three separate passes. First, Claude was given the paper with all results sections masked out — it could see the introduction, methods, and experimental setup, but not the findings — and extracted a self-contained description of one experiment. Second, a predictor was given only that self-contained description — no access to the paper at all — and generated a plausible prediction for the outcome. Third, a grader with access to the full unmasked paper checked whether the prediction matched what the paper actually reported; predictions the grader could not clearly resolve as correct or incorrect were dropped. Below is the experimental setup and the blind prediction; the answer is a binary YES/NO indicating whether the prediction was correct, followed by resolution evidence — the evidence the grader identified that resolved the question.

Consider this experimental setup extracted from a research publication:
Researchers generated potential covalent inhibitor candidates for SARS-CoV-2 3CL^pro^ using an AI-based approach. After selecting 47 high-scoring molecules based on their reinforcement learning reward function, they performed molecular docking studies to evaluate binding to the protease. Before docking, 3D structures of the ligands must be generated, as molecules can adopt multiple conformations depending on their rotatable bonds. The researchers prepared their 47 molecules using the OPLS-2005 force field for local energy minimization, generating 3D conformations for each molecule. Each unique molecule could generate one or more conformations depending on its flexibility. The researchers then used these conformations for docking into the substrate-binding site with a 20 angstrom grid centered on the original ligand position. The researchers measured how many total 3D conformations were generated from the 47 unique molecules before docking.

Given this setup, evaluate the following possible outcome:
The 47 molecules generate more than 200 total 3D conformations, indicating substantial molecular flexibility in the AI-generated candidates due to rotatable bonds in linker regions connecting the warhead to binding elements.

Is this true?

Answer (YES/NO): NO